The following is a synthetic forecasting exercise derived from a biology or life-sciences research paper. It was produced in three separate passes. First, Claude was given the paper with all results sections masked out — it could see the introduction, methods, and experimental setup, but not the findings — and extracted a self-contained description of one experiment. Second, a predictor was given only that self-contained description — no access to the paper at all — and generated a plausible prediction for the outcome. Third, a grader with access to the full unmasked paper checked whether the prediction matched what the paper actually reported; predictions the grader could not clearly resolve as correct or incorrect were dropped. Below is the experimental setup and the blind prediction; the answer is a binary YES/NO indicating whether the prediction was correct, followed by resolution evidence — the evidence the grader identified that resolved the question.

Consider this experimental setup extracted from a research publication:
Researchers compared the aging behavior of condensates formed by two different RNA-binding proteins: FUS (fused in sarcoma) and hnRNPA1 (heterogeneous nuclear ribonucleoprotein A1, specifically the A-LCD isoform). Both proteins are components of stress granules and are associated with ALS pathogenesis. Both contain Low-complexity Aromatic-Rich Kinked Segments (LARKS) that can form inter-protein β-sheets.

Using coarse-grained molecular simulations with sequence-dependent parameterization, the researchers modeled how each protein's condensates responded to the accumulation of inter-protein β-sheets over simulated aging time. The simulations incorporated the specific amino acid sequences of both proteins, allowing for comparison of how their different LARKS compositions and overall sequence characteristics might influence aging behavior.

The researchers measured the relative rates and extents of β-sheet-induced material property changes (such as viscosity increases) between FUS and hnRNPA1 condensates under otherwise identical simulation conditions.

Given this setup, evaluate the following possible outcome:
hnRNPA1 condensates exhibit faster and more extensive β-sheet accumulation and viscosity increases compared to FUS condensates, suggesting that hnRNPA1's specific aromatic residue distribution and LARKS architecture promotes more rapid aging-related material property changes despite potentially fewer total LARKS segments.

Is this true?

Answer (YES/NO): NO